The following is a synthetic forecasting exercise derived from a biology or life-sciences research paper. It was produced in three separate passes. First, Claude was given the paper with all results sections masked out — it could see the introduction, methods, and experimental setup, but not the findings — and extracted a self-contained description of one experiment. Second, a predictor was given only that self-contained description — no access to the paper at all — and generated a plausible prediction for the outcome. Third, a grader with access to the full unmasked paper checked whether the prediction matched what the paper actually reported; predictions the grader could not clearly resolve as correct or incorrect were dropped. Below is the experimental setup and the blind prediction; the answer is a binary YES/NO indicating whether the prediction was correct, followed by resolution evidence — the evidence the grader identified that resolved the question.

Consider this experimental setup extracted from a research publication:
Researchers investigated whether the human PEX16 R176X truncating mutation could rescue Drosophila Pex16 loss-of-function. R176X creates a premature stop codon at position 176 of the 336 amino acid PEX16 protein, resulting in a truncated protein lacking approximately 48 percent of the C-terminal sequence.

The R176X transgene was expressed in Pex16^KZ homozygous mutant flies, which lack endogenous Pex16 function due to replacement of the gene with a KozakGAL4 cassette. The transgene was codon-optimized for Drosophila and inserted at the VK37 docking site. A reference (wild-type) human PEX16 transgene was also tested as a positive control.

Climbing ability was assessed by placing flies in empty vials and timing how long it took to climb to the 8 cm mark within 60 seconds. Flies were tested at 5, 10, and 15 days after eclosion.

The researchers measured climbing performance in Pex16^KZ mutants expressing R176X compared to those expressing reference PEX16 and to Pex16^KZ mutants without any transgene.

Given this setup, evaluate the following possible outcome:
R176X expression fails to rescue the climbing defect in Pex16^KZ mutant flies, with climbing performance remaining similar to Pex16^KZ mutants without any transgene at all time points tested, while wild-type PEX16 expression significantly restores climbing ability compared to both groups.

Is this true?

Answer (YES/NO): YES